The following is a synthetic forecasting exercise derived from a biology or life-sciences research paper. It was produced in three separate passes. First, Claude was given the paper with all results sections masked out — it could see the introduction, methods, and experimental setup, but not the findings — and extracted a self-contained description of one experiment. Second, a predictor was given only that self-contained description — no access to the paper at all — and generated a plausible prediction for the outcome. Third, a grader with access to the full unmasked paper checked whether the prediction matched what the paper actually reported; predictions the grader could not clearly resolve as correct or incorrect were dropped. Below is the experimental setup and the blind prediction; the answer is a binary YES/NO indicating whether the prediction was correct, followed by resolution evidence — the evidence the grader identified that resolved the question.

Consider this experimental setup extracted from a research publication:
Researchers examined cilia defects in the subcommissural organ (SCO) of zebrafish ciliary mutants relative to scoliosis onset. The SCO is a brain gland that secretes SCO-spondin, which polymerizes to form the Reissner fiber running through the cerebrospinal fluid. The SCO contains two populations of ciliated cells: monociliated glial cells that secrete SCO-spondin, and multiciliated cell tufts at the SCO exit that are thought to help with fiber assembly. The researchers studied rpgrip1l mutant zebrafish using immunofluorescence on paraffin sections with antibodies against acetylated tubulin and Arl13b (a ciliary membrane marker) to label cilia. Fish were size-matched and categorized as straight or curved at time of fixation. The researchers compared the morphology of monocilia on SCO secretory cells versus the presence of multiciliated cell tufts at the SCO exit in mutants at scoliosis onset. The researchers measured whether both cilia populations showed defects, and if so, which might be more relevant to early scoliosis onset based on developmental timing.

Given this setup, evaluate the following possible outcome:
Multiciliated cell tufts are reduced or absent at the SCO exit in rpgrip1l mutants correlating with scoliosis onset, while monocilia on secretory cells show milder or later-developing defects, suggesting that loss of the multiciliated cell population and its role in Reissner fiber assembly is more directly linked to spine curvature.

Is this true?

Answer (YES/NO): NO